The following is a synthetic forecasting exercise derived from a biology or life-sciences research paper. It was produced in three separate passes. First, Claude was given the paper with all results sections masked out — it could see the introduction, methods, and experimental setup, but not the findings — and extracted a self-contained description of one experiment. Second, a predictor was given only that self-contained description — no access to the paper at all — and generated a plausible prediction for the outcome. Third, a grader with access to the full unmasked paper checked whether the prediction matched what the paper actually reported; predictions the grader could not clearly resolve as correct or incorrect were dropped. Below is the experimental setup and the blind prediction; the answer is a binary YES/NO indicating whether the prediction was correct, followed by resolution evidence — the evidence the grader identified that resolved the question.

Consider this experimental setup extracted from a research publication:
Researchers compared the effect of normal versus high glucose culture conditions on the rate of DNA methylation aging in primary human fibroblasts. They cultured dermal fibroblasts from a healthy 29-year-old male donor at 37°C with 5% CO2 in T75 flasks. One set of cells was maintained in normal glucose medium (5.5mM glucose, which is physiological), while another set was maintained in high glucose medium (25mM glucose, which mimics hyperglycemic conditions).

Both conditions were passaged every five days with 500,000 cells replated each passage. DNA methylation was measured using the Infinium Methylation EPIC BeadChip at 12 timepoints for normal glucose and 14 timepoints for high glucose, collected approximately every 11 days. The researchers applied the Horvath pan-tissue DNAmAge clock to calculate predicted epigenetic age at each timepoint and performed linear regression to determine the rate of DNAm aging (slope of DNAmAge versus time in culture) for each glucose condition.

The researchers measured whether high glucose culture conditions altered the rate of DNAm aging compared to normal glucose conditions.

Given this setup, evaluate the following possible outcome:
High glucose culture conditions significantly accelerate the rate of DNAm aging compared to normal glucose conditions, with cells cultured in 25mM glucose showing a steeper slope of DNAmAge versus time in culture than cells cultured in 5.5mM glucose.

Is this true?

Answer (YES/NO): NO